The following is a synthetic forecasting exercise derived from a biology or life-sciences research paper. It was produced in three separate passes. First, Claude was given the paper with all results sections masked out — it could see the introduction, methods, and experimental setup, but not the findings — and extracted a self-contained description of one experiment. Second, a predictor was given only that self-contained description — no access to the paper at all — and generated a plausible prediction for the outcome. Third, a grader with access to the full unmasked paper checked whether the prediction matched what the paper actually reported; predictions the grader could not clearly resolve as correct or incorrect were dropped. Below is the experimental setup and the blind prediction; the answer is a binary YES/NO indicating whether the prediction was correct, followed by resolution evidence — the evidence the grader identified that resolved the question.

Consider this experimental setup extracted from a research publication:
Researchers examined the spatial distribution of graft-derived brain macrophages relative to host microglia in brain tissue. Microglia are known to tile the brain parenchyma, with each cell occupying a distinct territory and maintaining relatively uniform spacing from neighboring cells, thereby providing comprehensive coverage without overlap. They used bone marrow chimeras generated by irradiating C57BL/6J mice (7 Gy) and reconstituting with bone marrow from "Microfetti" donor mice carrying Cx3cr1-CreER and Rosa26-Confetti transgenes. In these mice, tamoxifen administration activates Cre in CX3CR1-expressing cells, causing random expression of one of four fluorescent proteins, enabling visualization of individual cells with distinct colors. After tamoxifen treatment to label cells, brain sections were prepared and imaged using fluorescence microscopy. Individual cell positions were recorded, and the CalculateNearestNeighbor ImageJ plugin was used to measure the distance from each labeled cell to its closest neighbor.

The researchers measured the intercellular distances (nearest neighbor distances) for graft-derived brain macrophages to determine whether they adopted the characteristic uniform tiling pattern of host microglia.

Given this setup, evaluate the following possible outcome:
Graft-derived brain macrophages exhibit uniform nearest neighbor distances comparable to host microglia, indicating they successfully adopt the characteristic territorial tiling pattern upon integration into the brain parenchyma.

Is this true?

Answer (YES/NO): YES